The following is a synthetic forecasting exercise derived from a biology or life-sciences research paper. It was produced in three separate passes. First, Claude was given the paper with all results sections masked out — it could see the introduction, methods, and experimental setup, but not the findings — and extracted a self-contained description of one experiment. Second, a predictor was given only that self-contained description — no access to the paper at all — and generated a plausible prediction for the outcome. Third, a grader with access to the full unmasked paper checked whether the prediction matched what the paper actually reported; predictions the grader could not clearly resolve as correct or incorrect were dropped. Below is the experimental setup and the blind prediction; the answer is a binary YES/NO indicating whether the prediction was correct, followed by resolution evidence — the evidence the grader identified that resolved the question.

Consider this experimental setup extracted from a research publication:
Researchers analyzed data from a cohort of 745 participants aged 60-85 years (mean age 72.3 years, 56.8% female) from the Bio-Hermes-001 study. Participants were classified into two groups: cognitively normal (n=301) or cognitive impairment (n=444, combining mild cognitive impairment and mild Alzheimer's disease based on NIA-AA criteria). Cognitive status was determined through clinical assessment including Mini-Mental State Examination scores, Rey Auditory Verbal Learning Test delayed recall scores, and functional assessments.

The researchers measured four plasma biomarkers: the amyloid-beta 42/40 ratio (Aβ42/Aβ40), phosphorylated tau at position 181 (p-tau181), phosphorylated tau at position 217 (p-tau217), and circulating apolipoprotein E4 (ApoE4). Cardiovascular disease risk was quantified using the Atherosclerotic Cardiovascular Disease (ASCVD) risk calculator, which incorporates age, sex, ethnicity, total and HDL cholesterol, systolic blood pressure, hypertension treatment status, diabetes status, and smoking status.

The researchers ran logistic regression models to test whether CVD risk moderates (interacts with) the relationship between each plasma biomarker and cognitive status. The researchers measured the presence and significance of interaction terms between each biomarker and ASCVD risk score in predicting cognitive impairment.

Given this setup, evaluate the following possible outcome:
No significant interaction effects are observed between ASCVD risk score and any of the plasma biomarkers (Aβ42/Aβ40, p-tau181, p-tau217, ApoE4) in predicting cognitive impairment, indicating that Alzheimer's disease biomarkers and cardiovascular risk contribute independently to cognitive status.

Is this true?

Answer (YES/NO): NO